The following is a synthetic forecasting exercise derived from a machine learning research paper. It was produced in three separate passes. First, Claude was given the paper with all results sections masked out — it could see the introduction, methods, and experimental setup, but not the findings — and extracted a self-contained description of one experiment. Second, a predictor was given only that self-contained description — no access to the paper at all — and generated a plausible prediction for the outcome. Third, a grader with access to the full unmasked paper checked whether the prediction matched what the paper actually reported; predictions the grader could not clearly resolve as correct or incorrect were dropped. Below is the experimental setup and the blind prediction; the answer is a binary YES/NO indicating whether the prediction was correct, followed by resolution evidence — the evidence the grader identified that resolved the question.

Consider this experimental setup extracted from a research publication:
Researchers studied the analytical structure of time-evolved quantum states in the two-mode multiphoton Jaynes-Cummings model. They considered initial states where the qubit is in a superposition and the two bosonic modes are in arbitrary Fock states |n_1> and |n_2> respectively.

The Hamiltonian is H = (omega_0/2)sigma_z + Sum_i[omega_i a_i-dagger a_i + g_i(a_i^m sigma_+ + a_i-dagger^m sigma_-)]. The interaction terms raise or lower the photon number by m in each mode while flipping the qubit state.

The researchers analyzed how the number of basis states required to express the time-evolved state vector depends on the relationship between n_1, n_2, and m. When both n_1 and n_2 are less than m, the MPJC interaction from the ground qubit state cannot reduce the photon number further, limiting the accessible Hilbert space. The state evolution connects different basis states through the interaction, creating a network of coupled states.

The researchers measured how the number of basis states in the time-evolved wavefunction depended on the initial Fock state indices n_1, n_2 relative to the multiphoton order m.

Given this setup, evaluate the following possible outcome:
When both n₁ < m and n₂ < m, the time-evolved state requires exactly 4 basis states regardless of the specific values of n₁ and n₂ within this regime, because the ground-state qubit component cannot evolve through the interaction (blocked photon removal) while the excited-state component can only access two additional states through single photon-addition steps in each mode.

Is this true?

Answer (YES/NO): YES